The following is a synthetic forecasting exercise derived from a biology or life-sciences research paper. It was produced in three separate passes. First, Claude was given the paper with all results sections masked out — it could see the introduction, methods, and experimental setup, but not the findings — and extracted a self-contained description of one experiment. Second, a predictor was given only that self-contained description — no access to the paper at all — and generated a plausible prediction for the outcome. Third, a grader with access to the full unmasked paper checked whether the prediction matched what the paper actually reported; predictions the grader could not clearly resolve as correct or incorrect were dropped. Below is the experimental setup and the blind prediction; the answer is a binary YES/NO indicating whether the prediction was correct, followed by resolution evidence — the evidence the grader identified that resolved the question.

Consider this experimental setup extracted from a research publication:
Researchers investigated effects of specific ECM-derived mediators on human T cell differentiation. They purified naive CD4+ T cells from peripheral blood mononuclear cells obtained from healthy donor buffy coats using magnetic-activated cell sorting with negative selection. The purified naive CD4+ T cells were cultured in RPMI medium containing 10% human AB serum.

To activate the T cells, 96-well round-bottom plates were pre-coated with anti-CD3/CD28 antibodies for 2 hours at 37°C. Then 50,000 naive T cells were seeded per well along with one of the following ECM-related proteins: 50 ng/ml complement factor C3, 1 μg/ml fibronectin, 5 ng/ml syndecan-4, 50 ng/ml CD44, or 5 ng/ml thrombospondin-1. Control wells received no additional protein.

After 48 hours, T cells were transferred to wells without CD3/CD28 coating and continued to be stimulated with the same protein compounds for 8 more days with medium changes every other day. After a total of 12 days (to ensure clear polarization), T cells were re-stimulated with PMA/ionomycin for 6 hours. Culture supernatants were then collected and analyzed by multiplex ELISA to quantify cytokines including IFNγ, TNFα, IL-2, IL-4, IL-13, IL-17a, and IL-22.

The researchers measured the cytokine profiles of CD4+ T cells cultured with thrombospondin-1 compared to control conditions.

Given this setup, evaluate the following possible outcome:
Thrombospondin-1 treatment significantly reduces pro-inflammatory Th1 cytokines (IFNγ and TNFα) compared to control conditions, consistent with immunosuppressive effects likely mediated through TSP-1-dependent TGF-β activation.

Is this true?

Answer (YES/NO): NO